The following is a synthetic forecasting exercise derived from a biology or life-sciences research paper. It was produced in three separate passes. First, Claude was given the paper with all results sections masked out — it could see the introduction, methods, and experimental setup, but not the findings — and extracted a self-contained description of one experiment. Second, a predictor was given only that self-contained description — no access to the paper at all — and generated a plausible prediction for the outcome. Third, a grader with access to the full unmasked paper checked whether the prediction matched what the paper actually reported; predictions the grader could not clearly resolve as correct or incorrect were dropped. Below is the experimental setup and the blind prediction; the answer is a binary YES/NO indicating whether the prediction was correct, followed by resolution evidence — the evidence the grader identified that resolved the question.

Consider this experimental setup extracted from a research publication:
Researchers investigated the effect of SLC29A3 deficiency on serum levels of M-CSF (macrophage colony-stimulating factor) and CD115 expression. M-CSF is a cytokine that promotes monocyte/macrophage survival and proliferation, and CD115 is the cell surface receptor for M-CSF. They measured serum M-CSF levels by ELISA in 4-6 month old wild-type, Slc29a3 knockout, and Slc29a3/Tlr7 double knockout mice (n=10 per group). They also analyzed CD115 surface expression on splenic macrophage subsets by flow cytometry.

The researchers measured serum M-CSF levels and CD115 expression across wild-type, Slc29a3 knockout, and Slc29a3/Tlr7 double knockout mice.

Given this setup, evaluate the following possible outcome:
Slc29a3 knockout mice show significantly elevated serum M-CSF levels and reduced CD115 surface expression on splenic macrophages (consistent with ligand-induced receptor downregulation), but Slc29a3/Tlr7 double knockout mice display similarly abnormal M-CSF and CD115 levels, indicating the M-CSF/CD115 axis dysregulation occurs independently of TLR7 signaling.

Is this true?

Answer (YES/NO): NO